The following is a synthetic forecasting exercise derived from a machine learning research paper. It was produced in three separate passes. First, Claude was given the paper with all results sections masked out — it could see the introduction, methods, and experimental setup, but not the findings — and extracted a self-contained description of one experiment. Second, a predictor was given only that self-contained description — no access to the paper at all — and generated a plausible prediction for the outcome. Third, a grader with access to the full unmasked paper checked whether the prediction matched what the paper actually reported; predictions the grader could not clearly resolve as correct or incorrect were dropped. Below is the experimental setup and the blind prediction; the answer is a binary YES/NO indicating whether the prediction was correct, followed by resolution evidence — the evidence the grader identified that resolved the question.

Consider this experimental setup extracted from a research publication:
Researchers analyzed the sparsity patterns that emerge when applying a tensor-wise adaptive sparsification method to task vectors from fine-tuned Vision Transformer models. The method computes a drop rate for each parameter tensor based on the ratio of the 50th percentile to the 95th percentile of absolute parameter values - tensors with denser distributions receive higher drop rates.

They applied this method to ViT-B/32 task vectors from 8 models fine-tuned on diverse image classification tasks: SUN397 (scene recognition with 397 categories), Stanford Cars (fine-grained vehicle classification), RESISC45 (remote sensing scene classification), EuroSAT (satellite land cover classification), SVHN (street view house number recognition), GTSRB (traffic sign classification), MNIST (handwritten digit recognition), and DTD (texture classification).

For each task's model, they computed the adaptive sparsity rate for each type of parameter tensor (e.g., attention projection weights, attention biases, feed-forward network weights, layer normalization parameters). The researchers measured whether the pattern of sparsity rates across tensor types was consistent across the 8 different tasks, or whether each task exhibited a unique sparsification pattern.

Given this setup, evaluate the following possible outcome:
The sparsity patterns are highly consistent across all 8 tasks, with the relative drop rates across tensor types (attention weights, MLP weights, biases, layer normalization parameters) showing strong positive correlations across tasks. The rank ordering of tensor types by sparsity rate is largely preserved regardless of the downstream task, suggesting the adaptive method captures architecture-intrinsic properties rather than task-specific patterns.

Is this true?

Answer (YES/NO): YES